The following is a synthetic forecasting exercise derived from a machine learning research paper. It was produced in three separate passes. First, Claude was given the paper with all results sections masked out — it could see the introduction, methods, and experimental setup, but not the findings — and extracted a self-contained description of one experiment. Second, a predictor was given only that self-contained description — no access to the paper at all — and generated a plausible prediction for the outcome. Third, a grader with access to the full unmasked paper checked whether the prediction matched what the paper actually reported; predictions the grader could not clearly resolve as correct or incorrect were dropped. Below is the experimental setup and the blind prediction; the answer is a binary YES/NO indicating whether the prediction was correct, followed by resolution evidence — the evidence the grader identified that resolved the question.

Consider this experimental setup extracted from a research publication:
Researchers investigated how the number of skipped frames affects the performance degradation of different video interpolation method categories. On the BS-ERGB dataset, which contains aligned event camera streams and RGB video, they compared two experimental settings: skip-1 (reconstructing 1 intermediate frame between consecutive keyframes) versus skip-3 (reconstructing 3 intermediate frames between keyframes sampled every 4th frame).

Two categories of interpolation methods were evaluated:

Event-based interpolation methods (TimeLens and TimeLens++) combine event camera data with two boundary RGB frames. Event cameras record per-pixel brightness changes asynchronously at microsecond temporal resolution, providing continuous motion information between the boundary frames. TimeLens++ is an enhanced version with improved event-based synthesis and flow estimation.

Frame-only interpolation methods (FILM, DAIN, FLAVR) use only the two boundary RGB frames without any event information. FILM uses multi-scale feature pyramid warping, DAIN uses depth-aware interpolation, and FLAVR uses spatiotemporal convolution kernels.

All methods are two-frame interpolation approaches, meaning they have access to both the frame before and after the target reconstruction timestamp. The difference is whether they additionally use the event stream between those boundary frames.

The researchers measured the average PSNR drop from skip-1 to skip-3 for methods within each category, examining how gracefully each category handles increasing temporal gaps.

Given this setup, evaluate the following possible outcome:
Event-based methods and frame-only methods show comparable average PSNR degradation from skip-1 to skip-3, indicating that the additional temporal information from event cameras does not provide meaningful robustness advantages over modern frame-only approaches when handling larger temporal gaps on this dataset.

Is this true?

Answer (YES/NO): NO